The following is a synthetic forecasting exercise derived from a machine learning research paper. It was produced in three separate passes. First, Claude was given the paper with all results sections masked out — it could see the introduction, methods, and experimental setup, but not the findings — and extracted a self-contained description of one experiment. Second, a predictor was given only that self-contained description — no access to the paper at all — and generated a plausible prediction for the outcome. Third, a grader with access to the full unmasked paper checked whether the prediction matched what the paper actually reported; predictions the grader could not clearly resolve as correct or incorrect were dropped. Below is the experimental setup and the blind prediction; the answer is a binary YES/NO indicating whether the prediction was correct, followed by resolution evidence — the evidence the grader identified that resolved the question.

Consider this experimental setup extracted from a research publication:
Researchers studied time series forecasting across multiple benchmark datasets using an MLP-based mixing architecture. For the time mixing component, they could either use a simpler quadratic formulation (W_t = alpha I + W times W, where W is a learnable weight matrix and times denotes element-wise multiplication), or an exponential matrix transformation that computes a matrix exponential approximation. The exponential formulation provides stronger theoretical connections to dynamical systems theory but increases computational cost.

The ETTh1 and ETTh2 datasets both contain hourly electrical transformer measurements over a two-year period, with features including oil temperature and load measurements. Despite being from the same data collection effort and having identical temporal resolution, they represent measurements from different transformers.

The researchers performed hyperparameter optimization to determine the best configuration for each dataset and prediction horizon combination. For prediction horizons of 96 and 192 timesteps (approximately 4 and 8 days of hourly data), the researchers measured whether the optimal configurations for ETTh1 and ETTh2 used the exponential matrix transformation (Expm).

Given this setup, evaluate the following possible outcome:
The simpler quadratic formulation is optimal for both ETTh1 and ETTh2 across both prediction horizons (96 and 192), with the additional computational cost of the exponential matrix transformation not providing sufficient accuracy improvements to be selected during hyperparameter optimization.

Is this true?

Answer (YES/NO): NO